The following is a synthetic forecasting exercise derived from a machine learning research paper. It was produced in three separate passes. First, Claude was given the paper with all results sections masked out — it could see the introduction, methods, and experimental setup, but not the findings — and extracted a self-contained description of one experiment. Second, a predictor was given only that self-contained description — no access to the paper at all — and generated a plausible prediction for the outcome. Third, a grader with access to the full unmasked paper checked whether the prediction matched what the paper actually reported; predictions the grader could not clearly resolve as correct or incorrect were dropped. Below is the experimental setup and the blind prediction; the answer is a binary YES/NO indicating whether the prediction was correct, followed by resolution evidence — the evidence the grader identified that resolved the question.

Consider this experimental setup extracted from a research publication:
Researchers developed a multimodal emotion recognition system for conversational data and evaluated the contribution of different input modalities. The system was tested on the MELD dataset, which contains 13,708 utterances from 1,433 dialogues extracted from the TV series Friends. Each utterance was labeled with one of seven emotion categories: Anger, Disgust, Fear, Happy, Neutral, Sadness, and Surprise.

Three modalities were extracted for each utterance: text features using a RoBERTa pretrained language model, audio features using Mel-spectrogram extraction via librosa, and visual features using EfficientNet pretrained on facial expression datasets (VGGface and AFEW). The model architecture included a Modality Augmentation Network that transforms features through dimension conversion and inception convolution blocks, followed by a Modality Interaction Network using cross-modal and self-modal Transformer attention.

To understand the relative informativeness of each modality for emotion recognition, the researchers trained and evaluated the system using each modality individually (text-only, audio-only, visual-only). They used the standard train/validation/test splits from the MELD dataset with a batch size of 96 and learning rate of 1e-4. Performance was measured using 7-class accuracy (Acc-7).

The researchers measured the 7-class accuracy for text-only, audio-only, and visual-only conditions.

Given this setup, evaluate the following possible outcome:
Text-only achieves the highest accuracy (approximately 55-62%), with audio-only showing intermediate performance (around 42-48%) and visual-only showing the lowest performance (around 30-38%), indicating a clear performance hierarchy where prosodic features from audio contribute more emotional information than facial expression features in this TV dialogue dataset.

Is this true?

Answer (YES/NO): NO